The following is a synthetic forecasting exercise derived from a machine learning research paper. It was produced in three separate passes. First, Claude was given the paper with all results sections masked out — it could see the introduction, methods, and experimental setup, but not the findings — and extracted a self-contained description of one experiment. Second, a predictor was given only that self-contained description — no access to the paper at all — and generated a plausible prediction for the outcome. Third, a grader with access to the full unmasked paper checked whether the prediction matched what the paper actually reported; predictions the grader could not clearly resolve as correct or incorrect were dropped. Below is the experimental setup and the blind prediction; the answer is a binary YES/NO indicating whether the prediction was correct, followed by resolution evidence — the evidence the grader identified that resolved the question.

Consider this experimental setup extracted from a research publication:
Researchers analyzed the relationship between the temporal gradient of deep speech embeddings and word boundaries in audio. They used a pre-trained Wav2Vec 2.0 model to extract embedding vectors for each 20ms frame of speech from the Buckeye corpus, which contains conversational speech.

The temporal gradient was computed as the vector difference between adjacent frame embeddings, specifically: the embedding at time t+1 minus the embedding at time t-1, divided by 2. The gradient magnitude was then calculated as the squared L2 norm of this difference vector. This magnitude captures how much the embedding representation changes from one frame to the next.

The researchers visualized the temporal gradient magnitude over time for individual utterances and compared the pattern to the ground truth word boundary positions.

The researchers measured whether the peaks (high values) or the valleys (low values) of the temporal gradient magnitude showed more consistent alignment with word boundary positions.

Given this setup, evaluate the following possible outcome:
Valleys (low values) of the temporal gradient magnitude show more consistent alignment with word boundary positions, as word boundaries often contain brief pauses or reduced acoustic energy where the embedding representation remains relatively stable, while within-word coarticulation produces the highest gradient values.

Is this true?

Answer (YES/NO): NO